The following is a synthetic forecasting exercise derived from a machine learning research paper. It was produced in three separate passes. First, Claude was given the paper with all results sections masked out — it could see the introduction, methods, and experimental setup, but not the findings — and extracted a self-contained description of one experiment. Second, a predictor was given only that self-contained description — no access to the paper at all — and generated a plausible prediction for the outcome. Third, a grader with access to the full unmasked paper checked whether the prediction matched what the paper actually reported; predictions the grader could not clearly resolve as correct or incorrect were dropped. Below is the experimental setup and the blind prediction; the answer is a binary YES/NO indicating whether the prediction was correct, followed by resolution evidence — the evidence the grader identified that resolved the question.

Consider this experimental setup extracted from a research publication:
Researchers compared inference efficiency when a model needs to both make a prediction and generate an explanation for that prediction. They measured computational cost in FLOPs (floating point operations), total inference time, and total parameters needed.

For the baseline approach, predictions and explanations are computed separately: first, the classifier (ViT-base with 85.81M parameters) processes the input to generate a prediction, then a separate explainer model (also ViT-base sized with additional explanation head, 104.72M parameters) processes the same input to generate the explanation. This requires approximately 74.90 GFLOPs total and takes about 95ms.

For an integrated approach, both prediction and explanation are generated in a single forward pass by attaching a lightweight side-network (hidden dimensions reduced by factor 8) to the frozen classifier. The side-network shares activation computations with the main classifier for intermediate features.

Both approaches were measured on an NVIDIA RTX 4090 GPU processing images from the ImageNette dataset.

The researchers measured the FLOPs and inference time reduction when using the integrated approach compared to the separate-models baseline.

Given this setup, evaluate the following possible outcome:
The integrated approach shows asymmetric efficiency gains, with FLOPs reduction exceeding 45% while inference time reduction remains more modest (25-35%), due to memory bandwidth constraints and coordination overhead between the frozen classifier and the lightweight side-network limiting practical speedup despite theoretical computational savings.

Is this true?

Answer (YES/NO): NO